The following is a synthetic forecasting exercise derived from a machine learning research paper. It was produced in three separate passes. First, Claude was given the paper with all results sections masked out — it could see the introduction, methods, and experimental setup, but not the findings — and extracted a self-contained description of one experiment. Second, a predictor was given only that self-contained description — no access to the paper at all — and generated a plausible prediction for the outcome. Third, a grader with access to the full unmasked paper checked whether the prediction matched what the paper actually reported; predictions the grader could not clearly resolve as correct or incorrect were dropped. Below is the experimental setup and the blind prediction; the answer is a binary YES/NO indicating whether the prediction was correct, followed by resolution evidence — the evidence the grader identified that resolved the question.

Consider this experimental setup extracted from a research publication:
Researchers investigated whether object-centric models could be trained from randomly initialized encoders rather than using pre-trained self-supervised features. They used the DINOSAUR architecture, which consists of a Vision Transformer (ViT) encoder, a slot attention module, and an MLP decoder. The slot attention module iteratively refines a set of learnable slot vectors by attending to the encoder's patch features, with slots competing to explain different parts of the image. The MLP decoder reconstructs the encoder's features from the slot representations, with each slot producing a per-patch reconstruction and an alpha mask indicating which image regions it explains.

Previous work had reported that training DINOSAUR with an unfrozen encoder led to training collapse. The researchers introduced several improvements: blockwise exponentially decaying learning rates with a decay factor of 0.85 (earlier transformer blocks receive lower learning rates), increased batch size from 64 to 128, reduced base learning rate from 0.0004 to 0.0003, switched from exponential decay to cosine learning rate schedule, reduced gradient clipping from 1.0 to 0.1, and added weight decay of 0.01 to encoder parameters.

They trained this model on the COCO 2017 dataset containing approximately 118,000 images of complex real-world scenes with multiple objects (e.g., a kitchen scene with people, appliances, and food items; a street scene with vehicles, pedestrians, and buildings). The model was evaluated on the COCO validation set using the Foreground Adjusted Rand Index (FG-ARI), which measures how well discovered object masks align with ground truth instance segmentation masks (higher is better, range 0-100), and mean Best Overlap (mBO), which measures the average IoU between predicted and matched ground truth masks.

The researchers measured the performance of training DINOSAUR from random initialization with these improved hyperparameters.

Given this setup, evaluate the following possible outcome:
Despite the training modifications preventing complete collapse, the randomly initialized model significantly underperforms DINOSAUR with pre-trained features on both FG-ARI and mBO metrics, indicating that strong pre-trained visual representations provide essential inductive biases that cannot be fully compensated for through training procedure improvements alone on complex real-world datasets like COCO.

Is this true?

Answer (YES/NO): NO